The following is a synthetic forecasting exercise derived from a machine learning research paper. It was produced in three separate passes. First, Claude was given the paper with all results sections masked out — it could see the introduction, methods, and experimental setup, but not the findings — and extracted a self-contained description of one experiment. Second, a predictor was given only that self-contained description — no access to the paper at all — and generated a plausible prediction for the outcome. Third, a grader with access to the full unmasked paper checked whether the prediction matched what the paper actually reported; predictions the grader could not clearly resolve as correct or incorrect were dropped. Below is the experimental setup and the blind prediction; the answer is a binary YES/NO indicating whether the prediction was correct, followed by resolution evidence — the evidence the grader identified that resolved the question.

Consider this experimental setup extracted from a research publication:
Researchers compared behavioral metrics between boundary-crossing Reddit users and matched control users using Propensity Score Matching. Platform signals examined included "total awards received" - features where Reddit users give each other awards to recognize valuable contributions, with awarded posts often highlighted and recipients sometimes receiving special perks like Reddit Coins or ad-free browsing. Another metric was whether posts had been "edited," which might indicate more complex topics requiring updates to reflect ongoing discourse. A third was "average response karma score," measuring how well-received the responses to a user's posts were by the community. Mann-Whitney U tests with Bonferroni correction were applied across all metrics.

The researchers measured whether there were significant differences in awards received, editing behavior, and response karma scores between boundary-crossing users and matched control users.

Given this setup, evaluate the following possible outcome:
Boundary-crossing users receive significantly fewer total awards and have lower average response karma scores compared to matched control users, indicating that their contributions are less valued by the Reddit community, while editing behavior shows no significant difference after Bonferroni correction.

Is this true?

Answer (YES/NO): NO